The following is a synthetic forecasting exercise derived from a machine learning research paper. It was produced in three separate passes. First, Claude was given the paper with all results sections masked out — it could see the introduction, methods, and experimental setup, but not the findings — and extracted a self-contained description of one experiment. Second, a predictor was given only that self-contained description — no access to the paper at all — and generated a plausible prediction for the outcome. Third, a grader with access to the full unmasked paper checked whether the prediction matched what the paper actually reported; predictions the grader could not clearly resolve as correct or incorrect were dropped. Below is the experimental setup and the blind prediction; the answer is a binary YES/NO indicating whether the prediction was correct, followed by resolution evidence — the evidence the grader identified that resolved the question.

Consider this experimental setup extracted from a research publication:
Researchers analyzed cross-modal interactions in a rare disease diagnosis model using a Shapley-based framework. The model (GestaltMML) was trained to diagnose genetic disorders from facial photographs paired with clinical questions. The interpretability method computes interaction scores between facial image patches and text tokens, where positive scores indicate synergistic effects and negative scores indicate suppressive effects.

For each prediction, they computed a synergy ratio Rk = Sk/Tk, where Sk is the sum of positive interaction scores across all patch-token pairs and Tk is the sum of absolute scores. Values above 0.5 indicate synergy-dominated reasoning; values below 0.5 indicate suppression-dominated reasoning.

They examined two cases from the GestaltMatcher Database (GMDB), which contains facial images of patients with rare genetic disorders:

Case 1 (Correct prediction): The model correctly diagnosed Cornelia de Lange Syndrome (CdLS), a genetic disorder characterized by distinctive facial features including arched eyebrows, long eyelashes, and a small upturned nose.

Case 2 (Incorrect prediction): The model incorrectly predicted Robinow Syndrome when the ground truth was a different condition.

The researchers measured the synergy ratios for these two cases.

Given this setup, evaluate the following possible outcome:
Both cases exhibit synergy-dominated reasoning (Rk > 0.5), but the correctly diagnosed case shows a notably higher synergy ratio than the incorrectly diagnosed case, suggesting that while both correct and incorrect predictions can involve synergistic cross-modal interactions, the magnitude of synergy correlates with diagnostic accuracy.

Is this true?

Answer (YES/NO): NO